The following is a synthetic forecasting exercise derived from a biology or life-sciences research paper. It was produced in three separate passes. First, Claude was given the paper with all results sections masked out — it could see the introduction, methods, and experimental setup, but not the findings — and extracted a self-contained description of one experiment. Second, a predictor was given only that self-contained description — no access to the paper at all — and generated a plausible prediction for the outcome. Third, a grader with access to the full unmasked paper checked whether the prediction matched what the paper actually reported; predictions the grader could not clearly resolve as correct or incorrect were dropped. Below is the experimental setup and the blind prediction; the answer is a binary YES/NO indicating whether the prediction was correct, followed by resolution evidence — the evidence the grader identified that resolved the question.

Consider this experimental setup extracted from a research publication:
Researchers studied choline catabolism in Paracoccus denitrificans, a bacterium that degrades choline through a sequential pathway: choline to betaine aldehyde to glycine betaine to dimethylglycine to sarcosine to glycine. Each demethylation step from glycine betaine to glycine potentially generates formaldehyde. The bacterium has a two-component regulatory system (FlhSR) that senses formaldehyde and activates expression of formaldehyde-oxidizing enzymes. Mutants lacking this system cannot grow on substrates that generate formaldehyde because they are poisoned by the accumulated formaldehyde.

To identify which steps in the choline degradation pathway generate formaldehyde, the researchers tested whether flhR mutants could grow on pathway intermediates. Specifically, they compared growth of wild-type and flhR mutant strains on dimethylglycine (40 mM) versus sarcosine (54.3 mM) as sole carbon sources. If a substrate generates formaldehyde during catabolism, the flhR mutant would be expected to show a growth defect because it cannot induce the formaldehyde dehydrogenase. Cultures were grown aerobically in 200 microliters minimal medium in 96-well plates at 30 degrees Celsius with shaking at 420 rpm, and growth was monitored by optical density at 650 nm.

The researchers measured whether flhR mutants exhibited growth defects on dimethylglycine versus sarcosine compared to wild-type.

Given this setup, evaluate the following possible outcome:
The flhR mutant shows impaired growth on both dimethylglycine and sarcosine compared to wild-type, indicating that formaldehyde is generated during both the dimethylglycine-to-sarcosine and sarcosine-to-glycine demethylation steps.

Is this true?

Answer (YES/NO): NO